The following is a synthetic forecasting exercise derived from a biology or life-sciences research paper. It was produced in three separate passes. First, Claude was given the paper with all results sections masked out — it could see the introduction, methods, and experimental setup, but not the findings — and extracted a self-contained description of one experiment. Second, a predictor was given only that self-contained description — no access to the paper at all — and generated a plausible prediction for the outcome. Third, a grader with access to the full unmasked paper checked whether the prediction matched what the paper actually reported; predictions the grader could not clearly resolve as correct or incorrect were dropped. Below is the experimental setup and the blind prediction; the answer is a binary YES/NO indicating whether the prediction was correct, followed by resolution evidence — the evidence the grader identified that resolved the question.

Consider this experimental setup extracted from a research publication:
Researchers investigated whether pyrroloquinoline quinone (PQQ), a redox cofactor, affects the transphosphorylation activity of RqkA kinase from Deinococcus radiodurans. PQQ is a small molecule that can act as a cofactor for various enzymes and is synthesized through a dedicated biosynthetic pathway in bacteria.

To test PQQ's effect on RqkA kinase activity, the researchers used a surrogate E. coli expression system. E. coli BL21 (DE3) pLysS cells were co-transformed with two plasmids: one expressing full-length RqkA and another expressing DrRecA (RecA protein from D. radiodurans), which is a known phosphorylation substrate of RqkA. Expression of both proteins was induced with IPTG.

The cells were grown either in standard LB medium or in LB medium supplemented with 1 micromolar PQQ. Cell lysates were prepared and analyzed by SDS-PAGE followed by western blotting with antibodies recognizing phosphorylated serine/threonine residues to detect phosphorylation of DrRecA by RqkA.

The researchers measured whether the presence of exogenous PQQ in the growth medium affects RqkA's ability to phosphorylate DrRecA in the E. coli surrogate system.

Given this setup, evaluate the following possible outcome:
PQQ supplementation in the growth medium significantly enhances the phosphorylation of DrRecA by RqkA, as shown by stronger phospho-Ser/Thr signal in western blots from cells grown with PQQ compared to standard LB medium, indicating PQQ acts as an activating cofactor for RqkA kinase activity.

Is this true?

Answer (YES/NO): YES